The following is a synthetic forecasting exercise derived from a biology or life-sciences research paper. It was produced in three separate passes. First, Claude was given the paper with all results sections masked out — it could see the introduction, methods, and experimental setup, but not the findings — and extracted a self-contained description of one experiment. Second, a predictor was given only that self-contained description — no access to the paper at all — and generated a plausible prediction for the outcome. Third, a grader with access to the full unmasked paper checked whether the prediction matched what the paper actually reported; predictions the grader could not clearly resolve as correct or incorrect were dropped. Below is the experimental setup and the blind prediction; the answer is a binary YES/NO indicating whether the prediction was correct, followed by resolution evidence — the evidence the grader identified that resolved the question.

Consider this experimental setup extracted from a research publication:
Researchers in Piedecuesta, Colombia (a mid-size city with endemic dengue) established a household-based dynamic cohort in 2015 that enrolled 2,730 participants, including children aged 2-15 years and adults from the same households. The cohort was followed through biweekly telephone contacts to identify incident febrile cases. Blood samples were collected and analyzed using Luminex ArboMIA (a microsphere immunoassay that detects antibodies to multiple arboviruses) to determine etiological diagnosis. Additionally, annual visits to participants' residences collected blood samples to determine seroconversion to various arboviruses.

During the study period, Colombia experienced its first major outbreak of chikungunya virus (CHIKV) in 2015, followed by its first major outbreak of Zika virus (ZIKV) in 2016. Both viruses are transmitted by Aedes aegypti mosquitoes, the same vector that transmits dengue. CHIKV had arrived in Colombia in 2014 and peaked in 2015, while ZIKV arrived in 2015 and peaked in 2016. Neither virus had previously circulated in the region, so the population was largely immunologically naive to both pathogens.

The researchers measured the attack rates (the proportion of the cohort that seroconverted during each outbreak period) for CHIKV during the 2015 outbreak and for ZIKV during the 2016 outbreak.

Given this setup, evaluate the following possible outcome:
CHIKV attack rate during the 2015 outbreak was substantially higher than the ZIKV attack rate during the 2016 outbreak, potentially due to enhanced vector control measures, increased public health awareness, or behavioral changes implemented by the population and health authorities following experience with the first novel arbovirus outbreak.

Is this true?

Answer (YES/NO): NO